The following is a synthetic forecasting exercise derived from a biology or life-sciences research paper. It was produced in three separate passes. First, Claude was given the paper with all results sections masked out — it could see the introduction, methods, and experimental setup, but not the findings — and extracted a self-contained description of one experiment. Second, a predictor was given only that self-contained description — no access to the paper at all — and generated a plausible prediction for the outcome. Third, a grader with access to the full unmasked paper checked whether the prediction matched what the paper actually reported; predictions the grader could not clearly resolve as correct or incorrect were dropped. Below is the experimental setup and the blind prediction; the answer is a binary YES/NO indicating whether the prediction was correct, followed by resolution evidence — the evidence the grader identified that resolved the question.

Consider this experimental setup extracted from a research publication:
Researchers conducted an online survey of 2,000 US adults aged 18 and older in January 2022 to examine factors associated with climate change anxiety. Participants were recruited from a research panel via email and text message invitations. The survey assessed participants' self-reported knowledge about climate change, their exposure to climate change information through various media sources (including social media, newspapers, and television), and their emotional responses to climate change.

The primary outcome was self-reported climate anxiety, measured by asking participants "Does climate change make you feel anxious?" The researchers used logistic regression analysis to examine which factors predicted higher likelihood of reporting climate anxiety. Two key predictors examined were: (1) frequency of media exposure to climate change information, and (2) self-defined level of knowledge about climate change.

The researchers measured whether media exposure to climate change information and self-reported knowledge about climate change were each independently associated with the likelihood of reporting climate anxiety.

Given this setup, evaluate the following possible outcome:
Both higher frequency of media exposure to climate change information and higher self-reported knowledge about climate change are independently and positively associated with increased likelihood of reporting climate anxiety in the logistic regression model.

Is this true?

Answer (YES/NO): NO